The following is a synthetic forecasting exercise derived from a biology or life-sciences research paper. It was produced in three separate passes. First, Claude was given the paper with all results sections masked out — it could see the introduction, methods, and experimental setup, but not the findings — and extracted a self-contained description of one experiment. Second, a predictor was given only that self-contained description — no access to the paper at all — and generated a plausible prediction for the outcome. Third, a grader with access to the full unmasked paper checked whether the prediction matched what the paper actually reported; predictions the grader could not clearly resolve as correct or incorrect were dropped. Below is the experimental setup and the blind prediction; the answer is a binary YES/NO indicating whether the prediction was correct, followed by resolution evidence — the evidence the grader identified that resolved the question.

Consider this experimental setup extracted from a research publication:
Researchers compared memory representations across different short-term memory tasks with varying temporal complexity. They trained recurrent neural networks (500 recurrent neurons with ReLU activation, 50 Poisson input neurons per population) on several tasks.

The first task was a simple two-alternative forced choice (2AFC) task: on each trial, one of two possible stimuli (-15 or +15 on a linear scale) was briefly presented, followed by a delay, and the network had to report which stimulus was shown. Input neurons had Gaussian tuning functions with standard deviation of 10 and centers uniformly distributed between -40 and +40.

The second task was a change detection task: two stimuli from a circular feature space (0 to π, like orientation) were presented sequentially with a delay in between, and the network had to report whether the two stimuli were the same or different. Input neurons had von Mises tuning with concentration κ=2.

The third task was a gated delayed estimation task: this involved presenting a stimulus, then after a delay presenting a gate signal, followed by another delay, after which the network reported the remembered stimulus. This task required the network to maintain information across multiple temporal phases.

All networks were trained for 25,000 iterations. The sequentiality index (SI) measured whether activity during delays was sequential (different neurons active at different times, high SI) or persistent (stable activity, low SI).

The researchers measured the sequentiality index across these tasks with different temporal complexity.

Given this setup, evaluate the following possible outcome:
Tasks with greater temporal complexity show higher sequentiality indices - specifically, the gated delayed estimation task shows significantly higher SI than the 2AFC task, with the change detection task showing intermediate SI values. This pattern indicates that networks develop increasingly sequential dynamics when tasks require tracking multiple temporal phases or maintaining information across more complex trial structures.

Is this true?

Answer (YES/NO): NO